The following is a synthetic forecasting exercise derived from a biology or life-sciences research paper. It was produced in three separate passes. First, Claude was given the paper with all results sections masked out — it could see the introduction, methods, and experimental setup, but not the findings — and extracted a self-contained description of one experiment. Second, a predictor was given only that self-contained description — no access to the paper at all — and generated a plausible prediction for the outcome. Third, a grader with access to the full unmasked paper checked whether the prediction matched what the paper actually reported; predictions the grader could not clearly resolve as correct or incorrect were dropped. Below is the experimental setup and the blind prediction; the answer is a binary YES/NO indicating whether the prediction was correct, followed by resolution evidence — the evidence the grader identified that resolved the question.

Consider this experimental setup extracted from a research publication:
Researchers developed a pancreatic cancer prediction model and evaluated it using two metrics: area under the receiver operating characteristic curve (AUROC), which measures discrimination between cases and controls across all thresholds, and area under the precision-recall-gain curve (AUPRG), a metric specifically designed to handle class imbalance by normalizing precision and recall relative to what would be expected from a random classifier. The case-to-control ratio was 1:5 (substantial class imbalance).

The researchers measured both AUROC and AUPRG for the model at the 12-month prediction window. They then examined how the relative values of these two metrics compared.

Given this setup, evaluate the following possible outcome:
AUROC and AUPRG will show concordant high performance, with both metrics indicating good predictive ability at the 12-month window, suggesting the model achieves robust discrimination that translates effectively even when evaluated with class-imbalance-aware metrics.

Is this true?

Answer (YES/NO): NO